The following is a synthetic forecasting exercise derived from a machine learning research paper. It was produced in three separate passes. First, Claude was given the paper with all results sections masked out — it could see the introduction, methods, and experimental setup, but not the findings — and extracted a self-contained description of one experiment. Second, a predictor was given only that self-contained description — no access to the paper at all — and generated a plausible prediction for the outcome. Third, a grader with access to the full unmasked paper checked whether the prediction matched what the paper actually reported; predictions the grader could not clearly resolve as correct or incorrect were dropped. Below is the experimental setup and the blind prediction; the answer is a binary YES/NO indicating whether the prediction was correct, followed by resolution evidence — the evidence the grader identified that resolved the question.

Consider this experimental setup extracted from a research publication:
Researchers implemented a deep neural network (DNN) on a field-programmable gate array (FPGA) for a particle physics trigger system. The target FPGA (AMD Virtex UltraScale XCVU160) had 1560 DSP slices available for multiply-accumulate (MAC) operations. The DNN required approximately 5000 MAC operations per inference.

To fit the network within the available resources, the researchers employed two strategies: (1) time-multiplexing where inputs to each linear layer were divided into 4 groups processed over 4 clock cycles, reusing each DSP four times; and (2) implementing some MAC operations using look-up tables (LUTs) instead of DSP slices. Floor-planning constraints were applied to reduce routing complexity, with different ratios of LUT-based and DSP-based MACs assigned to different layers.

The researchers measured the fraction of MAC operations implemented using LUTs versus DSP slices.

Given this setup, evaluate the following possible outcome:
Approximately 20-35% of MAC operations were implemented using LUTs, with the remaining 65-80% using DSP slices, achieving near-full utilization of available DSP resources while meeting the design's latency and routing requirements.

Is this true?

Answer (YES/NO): NO